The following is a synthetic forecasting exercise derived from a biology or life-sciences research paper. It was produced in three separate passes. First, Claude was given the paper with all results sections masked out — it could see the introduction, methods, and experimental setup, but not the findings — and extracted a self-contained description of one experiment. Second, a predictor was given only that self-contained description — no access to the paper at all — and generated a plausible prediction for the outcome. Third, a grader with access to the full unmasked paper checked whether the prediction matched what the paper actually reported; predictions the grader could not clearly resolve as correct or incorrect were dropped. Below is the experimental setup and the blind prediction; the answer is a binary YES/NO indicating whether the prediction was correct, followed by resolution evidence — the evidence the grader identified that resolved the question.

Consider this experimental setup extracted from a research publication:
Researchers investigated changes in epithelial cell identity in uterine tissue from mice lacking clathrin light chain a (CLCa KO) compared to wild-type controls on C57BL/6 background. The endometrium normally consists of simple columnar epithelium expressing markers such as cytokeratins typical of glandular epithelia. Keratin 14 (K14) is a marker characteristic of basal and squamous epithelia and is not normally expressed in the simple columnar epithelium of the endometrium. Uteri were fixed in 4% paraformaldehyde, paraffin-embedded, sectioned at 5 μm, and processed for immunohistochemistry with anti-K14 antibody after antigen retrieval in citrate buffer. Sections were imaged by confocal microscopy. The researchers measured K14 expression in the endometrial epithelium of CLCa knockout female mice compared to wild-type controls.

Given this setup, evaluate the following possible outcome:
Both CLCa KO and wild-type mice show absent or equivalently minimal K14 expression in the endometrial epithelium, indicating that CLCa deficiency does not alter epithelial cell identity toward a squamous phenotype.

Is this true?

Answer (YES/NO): NO